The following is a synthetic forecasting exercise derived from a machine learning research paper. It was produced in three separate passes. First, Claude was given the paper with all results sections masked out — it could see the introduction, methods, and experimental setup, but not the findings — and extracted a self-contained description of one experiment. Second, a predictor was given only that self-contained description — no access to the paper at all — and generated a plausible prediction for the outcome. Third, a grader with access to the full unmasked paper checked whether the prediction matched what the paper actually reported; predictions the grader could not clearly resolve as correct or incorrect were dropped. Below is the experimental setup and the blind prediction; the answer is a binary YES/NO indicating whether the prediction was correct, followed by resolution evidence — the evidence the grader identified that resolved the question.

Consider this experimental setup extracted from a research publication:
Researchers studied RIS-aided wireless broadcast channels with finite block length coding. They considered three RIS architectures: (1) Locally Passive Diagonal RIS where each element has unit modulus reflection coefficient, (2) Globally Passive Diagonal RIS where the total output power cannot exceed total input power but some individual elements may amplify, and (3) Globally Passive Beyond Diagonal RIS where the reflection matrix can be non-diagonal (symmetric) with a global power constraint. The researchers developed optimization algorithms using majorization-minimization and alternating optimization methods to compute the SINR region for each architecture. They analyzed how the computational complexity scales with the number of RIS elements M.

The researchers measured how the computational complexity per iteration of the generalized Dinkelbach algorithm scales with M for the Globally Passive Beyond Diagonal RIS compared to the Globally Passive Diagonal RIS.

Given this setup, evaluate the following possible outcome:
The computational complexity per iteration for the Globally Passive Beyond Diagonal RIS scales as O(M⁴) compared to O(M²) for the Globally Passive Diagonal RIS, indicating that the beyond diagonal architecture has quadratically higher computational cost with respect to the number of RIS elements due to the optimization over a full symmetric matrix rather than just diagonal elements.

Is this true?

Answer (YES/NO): NO